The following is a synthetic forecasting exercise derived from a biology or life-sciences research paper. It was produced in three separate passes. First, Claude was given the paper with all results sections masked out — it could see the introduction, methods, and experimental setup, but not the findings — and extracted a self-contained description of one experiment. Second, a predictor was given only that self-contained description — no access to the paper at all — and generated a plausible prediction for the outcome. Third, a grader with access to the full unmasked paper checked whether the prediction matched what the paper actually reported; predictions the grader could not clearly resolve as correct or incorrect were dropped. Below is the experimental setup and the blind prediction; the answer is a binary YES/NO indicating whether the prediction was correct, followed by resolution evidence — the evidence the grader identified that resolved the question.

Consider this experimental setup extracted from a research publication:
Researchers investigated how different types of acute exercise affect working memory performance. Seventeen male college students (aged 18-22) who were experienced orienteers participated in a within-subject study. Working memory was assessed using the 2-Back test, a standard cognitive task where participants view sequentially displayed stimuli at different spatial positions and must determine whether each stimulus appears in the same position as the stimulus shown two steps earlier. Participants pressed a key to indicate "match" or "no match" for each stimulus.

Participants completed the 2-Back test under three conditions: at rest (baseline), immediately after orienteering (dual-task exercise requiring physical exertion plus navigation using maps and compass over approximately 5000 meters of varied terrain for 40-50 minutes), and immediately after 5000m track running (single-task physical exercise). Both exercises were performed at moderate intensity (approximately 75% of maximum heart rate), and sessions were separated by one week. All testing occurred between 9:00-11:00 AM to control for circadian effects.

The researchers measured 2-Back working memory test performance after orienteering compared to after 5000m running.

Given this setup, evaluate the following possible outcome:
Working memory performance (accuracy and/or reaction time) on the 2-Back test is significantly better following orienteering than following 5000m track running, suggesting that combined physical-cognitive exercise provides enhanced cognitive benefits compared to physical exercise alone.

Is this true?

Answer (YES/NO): NO